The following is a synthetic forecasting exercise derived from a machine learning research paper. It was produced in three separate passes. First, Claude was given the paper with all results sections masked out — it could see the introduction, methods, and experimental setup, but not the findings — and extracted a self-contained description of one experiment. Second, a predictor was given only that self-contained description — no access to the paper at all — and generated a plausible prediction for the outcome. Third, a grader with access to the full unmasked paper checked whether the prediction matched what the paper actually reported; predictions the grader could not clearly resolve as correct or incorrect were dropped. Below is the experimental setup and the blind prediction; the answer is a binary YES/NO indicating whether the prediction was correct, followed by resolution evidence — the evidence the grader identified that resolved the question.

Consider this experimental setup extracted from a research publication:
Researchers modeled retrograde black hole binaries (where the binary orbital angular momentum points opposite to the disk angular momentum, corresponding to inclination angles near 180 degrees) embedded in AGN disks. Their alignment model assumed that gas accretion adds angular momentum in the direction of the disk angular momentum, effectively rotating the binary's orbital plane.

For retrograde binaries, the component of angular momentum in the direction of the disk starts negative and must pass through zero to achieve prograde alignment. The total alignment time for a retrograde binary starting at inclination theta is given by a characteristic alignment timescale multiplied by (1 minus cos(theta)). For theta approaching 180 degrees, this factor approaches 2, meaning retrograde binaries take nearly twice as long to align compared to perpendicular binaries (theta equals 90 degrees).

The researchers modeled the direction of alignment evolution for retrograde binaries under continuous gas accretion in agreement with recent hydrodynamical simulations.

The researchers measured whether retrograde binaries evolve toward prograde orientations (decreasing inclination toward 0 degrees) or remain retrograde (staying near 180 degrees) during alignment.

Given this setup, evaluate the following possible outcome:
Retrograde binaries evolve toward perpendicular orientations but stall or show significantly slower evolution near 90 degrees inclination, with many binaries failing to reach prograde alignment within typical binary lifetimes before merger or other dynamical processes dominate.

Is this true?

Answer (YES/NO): NO